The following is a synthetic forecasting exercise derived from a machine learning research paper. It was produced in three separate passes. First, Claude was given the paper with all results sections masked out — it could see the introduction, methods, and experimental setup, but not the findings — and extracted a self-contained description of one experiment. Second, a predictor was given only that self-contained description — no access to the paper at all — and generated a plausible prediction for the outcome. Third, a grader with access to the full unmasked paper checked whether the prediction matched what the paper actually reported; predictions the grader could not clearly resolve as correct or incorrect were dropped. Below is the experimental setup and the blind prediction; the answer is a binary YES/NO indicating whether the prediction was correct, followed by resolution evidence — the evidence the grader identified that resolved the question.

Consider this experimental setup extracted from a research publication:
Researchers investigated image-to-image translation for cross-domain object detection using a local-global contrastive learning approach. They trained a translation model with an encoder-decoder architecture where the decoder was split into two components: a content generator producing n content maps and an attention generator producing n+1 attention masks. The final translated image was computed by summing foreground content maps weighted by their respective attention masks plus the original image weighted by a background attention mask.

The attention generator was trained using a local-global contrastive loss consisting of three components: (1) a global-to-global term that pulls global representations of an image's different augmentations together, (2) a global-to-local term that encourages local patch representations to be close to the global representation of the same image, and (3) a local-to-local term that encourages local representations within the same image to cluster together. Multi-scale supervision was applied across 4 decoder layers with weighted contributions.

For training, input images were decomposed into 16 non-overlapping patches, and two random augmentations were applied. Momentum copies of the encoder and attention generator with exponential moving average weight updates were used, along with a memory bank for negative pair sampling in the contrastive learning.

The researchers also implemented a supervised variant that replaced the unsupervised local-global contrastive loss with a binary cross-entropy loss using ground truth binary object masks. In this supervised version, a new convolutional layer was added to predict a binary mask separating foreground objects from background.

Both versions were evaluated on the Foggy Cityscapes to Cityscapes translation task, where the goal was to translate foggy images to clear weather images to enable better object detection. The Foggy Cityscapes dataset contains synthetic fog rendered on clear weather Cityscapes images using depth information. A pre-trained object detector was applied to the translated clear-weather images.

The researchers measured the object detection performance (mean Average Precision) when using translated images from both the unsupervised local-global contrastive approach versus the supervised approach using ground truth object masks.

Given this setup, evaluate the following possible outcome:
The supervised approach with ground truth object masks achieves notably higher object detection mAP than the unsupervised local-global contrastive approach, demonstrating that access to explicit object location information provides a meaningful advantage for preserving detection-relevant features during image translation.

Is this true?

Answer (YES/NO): NO